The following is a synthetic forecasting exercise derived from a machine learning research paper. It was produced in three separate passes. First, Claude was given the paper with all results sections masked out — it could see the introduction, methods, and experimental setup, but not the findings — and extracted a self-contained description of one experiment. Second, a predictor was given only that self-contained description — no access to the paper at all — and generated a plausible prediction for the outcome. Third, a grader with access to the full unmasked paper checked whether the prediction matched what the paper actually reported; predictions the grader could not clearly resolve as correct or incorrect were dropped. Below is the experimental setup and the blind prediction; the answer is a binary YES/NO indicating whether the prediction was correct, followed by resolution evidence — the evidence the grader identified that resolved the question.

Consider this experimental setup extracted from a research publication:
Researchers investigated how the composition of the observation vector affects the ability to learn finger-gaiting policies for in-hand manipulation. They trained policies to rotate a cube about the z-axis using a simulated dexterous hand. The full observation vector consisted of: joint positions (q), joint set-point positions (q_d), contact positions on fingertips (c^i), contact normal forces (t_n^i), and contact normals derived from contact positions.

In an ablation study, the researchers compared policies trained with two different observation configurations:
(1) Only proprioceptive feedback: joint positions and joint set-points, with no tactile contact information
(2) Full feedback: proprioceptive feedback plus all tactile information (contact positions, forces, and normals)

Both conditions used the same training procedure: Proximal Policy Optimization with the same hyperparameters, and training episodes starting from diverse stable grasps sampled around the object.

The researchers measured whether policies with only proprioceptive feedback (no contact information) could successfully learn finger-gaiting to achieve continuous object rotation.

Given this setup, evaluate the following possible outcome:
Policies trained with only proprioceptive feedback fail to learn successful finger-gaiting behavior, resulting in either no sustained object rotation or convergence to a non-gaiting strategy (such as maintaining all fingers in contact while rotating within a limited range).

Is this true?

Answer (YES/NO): YES